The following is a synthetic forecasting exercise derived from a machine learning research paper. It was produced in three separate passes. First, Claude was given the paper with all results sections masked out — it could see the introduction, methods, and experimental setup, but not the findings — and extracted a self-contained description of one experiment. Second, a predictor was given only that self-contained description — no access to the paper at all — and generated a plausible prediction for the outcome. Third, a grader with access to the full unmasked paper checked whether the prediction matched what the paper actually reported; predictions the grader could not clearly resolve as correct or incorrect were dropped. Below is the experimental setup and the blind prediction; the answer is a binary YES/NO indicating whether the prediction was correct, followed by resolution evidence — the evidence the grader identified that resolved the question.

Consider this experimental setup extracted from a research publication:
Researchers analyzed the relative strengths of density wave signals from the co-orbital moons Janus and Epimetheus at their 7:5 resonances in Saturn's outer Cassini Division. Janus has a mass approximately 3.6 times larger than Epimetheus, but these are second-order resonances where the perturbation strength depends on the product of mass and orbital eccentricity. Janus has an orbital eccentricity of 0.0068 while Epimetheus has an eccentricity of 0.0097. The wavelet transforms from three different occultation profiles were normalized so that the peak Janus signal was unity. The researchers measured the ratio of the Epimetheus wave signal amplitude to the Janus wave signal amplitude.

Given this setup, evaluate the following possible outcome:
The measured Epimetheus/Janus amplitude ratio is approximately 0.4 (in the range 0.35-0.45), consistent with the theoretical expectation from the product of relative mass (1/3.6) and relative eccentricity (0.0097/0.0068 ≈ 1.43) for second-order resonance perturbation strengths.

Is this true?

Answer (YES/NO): YES